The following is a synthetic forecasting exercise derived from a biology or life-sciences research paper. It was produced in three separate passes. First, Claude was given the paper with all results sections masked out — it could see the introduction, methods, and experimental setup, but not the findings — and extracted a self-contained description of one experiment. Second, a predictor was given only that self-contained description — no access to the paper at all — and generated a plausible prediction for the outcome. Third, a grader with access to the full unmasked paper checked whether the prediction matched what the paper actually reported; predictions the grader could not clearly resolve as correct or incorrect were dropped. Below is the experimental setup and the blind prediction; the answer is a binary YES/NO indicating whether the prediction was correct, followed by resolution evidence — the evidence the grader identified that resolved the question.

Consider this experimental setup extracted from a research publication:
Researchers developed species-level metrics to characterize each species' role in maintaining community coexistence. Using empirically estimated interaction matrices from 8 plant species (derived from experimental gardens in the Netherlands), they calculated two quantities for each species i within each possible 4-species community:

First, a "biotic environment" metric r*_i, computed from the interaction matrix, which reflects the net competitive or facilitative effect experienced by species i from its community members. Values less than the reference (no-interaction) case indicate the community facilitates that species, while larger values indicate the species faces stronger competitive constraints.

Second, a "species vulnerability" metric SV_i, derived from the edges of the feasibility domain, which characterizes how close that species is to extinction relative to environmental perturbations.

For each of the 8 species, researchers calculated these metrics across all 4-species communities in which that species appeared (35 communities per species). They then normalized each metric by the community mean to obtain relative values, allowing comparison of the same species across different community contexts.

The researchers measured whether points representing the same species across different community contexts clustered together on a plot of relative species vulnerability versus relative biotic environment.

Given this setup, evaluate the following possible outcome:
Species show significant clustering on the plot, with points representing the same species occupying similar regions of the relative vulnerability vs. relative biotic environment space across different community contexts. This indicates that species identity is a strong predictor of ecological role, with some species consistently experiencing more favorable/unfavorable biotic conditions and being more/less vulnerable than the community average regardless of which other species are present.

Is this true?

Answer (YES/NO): YES